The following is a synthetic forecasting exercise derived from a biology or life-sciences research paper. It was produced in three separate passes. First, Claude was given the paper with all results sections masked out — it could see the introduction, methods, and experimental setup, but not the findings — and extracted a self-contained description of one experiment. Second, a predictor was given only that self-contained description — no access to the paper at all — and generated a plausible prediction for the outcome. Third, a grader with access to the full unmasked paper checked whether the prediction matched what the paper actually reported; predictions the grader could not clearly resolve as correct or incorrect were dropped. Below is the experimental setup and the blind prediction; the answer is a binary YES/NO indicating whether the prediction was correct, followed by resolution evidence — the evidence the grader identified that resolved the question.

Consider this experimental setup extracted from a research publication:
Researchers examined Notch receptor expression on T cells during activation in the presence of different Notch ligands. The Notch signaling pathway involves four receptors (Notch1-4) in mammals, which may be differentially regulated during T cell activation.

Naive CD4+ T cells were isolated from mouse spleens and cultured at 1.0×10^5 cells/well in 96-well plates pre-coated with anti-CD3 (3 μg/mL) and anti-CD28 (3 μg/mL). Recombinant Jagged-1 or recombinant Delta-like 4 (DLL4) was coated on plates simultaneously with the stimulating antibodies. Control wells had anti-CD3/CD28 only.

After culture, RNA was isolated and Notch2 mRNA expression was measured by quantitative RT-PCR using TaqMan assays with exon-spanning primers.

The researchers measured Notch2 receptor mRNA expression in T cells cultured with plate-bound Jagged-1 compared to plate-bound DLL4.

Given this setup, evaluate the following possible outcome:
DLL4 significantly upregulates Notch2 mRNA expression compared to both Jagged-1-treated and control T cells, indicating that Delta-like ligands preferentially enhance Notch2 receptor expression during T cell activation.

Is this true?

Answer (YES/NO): NO